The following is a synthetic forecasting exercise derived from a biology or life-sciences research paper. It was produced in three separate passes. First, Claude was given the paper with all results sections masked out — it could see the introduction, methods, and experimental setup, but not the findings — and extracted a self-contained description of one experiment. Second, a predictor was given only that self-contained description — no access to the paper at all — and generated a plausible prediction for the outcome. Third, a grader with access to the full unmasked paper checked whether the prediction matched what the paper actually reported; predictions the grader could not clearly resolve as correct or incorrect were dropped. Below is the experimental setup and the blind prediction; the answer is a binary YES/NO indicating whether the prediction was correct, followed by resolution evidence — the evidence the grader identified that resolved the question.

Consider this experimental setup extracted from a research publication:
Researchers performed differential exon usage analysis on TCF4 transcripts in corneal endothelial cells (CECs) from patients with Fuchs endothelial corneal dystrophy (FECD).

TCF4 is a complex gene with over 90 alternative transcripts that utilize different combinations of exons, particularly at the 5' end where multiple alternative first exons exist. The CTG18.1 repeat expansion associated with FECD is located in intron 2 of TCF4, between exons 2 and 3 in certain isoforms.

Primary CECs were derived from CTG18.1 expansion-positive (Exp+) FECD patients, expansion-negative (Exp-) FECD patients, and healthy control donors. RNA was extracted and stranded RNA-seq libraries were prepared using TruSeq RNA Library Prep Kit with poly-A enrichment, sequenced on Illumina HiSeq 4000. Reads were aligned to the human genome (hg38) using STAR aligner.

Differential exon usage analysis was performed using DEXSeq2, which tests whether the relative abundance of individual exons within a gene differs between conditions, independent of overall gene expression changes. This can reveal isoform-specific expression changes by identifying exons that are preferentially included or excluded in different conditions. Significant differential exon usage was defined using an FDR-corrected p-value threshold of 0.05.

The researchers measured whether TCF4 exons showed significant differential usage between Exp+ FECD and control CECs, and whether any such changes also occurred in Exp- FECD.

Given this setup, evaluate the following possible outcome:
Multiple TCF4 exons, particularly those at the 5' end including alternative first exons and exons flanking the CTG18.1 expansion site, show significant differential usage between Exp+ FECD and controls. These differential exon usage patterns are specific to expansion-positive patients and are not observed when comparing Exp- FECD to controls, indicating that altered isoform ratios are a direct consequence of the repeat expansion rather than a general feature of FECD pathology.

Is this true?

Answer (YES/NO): YES